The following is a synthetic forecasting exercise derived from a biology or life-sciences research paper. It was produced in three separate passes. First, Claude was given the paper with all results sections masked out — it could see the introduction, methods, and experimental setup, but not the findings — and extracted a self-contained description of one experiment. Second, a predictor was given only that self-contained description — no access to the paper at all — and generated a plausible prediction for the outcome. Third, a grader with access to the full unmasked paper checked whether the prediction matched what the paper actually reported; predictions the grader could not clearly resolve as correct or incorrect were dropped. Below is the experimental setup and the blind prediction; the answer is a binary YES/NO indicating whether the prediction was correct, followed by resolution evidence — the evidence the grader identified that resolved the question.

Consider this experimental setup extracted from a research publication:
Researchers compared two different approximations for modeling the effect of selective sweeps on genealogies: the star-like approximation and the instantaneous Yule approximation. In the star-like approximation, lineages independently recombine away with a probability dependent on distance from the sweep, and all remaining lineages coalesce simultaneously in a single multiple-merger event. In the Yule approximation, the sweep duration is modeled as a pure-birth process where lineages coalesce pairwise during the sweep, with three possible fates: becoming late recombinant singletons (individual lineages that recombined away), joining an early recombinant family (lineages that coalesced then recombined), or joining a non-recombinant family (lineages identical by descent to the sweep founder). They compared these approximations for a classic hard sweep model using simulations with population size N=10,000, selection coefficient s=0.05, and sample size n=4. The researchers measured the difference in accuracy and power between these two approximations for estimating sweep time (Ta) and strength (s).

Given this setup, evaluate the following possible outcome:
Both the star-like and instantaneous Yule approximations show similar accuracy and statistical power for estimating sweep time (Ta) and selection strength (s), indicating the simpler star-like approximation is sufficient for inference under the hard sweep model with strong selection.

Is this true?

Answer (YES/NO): YES